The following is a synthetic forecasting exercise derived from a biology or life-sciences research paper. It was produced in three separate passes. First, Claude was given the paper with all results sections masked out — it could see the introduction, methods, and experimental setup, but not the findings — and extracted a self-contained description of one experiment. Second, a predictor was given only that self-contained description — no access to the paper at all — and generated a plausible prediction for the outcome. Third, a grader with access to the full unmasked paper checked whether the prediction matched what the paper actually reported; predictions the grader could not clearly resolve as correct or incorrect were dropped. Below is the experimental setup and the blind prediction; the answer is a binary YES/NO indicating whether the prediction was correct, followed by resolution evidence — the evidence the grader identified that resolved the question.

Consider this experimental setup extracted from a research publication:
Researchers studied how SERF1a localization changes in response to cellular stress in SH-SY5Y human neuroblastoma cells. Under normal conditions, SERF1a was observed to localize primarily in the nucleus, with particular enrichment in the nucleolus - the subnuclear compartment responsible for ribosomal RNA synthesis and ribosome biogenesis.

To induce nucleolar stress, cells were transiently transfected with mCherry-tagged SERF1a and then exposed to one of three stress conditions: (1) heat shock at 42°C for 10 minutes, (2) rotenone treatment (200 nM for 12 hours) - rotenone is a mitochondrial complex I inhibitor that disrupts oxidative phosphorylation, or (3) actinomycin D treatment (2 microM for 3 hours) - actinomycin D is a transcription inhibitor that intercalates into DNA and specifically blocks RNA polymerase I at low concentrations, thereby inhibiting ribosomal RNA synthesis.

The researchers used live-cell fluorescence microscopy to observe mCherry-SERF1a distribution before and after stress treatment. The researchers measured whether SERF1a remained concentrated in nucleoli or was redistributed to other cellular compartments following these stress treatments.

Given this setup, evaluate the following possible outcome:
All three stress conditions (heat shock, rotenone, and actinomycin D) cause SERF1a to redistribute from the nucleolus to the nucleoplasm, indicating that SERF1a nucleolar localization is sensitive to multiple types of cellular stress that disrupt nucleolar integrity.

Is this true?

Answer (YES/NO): YES